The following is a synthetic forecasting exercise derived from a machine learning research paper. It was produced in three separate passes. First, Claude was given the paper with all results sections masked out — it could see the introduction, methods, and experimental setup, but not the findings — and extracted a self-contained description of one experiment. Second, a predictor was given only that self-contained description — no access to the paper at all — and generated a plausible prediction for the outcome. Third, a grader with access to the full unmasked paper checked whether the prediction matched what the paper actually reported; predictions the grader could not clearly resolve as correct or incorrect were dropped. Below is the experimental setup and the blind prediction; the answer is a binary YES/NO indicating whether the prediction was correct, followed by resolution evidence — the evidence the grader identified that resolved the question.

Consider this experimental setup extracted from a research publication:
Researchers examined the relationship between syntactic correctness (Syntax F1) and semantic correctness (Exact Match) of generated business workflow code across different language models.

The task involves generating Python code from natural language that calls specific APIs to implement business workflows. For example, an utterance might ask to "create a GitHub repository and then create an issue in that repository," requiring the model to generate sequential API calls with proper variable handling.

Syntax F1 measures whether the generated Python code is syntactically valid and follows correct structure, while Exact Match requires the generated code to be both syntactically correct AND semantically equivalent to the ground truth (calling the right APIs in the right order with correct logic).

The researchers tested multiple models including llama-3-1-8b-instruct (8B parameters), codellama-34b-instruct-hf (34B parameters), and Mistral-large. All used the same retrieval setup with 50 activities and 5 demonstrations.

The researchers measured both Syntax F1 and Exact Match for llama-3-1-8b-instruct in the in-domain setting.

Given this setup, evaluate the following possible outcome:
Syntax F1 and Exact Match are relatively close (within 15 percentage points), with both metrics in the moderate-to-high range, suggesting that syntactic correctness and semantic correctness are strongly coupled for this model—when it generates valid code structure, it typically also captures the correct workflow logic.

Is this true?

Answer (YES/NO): NO